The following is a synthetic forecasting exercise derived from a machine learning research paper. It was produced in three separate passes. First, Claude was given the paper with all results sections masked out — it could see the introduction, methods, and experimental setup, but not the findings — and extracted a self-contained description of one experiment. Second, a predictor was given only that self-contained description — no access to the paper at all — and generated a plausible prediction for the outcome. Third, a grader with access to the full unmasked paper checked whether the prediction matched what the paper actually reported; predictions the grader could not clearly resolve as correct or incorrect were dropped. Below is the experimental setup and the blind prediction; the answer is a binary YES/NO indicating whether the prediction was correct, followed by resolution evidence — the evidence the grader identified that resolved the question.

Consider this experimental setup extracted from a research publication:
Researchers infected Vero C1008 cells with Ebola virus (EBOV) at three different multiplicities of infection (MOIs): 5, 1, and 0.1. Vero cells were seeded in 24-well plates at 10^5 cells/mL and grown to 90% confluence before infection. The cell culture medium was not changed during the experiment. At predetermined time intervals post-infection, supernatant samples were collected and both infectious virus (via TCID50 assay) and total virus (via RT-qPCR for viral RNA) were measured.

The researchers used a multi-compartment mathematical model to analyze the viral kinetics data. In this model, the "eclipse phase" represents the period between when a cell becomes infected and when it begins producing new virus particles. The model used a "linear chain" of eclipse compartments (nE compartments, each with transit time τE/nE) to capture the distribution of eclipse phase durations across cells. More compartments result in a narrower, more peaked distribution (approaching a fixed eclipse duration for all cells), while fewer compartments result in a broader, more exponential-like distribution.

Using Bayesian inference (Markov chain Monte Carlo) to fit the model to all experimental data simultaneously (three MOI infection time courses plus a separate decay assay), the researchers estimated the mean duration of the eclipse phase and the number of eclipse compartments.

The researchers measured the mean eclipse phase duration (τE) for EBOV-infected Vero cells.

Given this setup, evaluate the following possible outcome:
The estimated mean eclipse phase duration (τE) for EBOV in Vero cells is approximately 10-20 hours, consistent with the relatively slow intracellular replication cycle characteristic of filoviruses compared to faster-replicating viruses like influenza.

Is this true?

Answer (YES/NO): NO